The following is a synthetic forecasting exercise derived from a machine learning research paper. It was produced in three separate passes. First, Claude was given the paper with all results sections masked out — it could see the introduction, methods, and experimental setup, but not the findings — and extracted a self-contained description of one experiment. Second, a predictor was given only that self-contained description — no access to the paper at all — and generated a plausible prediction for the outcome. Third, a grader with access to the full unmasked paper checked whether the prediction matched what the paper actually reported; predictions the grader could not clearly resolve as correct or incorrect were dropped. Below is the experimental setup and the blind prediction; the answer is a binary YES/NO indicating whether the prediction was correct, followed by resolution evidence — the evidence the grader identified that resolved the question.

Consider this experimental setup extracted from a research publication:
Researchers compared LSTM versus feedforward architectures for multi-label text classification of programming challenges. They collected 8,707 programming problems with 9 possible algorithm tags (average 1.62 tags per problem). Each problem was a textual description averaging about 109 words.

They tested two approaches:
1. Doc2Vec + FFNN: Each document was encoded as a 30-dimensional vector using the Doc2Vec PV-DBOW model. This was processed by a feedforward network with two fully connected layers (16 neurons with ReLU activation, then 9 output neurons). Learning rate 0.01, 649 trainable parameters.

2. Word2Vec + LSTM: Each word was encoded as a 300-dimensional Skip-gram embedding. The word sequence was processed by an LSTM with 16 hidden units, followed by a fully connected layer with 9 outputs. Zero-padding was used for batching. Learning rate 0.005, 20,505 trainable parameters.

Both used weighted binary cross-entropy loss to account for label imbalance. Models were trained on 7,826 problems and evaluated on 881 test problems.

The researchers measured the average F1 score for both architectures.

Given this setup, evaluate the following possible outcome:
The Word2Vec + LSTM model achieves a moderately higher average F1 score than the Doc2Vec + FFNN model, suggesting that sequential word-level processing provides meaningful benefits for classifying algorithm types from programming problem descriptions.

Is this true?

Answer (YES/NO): NO